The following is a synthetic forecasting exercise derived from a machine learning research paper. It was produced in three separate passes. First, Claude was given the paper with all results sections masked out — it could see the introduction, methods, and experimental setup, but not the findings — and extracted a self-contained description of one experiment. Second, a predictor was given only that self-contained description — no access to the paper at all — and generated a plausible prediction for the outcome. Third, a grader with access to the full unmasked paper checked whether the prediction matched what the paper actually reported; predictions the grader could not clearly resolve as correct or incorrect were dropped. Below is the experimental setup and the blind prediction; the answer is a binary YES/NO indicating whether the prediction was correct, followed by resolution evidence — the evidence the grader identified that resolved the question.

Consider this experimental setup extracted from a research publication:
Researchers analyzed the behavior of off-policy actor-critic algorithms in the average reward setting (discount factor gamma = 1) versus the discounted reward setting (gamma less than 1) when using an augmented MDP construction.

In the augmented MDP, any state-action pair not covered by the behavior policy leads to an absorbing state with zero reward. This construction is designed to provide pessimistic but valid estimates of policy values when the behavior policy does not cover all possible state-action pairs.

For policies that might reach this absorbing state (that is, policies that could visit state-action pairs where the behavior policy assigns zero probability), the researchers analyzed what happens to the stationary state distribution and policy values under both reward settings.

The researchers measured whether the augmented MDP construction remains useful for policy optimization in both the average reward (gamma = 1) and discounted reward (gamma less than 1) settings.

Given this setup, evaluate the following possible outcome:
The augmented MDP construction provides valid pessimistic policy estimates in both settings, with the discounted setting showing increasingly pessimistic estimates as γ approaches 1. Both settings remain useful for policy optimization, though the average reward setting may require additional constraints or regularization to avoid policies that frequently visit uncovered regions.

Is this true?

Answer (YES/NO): NO